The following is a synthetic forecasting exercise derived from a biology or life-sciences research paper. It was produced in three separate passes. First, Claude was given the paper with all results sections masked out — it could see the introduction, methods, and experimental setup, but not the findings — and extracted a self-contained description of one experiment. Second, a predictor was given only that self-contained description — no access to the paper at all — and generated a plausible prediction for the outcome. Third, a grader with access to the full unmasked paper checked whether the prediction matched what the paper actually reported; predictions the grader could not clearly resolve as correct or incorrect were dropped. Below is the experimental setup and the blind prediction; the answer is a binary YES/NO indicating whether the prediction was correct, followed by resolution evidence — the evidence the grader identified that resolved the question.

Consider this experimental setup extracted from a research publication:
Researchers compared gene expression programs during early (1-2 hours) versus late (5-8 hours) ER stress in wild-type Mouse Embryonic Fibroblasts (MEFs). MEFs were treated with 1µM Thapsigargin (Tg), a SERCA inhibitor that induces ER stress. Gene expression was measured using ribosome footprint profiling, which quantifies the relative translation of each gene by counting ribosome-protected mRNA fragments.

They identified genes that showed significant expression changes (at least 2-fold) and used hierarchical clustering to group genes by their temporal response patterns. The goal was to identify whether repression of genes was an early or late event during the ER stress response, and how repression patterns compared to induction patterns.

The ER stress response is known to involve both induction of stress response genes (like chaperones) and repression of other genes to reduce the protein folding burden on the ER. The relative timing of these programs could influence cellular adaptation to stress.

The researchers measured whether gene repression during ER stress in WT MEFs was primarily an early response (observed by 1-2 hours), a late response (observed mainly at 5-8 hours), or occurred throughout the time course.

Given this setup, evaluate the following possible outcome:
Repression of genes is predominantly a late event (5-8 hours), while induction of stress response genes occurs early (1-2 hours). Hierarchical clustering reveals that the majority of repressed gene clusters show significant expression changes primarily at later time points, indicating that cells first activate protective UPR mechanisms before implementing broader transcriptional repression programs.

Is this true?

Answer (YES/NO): NO